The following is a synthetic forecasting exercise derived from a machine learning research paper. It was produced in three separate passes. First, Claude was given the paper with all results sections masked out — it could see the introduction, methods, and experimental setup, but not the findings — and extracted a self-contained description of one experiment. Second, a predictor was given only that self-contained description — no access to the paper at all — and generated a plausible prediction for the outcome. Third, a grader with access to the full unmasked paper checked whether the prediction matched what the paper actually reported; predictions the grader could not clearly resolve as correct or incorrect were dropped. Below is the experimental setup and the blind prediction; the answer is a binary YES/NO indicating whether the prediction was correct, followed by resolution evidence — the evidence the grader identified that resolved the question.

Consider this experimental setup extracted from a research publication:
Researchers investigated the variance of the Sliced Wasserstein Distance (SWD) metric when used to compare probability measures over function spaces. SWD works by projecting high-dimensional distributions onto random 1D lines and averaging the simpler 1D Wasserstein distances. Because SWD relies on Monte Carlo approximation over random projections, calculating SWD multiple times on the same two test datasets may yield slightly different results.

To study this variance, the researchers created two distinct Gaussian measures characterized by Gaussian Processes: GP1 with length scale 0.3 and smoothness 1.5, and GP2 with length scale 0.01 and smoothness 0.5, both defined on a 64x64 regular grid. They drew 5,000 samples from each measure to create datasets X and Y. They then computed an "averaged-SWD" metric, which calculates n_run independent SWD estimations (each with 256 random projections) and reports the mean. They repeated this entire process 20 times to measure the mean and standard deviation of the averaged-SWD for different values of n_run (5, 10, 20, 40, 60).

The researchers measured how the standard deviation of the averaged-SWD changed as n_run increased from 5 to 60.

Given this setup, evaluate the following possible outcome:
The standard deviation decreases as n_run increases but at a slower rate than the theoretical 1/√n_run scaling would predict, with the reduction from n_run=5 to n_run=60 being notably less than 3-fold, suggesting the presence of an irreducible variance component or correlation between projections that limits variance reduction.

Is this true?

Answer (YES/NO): NO